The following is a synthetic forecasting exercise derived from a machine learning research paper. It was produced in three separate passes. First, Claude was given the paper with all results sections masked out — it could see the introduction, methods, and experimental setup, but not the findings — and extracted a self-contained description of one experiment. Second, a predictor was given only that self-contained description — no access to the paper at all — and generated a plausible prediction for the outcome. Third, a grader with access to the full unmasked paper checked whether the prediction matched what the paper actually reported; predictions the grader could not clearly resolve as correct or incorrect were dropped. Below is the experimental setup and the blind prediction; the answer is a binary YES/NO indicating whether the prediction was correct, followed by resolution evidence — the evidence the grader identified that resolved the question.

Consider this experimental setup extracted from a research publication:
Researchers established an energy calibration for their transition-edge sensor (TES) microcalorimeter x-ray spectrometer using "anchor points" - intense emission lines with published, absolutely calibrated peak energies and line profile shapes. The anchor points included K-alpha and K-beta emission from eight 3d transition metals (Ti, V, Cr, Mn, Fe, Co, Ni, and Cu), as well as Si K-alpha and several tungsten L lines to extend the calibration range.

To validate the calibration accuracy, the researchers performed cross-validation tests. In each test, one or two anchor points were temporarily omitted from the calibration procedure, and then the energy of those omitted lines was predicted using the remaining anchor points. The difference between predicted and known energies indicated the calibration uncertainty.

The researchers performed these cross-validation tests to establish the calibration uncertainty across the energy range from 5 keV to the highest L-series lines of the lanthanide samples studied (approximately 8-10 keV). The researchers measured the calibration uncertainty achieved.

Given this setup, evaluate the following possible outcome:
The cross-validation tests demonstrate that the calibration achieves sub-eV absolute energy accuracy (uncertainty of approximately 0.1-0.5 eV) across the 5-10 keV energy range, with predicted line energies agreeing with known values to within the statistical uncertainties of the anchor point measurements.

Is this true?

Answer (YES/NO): YES